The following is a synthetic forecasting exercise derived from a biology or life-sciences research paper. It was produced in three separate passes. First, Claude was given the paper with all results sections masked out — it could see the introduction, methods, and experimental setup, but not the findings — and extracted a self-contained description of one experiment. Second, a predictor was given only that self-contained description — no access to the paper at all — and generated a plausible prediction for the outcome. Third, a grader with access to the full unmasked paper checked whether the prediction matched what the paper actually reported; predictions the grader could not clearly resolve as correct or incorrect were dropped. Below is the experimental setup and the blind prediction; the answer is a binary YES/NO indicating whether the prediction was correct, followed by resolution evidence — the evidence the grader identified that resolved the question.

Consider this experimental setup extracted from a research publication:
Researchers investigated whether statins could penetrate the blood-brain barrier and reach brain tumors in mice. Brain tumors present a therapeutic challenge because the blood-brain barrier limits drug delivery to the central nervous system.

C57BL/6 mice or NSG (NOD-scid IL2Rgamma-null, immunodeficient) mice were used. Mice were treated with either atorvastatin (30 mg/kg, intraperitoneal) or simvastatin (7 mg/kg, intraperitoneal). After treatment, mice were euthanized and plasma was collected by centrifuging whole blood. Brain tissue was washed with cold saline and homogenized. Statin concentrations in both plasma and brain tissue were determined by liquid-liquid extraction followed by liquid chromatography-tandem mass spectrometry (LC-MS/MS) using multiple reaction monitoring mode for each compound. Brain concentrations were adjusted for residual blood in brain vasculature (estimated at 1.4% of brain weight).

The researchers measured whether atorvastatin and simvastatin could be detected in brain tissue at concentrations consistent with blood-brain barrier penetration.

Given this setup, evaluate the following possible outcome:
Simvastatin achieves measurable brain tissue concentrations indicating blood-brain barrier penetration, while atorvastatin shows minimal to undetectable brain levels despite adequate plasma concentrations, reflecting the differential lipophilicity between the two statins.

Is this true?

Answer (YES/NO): NO